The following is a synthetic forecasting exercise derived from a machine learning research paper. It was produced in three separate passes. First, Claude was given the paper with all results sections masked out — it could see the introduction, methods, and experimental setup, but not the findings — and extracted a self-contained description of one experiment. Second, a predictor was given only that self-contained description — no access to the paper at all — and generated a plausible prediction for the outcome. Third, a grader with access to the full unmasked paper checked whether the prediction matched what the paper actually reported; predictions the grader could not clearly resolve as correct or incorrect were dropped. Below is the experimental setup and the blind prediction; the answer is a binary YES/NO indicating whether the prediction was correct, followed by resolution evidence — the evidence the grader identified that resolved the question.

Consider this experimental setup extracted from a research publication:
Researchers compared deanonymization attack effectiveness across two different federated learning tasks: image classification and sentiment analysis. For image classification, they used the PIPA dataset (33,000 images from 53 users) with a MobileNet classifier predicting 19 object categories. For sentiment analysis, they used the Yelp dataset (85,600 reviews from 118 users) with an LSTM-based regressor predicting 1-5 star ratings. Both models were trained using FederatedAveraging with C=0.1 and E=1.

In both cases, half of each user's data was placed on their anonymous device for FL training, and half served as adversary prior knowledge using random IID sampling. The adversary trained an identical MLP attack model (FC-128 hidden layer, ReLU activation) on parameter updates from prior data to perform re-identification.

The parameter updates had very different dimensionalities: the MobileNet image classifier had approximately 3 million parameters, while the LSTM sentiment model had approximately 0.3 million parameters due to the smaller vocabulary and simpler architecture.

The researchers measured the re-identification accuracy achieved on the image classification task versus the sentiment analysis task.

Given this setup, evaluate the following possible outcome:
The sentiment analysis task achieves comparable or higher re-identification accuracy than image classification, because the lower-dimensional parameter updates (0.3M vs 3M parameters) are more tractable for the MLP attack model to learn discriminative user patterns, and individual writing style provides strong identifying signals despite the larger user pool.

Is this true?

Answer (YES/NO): NO